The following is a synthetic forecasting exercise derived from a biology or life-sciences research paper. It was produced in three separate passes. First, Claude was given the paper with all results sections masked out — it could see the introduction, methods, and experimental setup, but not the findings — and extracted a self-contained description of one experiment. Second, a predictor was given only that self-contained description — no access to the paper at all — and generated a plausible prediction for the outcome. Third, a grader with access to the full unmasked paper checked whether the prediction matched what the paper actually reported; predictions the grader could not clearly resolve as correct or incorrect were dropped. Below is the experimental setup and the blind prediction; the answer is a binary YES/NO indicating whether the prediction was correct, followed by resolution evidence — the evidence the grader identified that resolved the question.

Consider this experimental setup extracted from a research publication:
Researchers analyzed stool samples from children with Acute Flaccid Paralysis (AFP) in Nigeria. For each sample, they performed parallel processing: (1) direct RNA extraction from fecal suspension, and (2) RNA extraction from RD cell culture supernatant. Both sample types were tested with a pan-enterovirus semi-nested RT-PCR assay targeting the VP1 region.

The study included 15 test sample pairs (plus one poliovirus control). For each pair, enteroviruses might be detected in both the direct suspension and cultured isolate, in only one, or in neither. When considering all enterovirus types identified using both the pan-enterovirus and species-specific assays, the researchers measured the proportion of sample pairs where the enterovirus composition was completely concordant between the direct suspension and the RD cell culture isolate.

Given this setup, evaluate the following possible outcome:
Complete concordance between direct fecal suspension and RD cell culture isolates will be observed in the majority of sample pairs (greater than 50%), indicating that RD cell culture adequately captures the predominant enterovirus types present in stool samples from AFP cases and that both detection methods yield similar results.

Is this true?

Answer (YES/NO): NO